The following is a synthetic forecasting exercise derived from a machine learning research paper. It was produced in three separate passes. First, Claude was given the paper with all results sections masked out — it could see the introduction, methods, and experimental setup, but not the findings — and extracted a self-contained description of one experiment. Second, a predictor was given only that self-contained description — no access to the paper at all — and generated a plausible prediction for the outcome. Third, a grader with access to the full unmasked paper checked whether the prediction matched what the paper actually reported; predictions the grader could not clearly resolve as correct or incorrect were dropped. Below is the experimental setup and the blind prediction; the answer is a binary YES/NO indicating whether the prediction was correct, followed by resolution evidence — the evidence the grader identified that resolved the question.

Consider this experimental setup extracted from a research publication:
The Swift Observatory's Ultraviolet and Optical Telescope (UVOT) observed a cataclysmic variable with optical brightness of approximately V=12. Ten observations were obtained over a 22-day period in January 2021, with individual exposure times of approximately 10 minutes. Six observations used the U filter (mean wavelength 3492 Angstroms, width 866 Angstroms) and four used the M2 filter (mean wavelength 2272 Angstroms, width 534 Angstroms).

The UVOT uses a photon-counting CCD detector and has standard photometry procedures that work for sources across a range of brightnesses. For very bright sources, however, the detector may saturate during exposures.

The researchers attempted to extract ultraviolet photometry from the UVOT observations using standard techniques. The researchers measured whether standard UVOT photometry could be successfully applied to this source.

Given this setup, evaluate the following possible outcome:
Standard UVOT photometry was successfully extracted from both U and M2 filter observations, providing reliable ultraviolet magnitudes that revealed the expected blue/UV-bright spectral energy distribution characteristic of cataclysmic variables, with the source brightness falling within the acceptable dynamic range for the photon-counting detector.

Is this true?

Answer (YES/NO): NO